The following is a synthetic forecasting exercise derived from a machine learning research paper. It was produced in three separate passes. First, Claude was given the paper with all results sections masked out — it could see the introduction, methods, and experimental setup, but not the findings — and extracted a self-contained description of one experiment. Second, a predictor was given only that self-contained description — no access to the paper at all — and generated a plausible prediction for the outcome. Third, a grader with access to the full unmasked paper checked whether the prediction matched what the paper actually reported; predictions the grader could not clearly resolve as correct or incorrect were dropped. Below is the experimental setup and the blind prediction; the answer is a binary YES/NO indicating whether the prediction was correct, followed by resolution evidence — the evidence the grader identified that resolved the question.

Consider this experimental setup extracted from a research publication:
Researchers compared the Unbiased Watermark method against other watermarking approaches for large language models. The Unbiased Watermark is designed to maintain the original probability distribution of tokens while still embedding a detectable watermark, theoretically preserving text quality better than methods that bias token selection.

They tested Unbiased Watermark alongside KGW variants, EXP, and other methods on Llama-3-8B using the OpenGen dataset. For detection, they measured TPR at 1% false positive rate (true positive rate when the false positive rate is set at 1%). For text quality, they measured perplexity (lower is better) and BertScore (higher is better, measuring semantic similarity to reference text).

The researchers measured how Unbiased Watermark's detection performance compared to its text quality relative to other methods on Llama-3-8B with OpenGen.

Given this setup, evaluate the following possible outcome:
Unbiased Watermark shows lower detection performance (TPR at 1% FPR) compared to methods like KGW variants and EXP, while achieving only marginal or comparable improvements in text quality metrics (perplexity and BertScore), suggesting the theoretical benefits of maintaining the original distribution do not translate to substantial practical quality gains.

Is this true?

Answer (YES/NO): YES